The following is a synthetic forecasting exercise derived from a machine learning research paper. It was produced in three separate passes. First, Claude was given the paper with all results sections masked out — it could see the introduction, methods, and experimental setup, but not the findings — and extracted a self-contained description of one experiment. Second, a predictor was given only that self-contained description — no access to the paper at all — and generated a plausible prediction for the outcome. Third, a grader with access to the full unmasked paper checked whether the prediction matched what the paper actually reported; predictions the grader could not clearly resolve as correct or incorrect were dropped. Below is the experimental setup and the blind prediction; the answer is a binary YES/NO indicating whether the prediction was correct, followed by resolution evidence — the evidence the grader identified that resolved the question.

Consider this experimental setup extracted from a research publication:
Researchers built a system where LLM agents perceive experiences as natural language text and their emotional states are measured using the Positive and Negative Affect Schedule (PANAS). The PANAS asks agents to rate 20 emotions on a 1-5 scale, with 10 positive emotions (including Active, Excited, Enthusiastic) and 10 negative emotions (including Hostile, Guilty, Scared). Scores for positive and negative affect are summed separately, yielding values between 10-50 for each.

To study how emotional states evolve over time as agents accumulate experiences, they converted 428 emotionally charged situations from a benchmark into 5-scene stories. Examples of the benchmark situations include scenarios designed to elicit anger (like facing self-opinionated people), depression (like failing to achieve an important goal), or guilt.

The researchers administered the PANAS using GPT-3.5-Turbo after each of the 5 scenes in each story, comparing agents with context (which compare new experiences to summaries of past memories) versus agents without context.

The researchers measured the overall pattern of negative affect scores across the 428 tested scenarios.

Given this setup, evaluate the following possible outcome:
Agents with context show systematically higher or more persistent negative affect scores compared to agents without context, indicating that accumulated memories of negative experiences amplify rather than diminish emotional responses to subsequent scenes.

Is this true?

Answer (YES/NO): YES